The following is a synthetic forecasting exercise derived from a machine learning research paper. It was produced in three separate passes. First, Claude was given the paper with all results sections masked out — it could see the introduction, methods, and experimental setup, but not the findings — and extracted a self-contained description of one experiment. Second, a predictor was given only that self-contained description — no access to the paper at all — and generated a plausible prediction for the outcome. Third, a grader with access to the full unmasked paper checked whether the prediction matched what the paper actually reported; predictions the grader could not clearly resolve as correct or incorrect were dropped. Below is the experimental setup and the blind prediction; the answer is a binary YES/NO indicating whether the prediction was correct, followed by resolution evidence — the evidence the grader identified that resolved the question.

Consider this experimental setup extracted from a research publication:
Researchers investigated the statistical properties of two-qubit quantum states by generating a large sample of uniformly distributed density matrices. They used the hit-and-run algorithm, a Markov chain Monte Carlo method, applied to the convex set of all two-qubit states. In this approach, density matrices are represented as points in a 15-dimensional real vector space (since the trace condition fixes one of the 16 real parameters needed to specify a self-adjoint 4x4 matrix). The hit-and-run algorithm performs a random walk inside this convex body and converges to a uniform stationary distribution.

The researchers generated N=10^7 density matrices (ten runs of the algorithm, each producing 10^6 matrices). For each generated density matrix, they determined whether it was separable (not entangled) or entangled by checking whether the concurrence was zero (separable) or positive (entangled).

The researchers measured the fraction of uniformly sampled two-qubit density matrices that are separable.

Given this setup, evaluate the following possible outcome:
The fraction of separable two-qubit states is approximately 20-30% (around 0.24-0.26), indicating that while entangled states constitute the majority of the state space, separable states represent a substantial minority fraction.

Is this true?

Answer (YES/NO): YES